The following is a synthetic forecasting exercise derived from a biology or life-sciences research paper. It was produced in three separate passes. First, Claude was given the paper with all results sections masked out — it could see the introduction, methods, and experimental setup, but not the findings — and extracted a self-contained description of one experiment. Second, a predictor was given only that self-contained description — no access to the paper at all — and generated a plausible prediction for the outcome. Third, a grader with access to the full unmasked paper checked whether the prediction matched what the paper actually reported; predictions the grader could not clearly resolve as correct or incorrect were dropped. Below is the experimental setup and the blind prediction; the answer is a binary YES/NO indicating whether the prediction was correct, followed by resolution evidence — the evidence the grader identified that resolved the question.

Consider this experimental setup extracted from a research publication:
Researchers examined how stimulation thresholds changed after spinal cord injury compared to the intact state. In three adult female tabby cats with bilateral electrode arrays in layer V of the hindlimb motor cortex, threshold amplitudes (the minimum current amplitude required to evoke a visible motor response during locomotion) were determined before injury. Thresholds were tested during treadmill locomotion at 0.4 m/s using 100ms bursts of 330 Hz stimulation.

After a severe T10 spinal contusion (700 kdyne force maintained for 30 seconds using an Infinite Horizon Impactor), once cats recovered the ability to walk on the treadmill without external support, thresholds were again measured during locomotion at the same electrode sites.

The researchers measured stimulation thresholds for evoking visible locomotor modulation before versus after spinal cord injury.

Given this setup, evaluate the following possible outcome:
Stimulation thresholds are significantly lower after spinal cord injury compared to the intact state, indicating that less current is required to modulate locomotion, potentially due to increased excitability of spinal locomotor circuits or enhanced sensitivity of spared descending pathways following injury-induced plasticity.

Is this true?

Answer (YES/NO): NO